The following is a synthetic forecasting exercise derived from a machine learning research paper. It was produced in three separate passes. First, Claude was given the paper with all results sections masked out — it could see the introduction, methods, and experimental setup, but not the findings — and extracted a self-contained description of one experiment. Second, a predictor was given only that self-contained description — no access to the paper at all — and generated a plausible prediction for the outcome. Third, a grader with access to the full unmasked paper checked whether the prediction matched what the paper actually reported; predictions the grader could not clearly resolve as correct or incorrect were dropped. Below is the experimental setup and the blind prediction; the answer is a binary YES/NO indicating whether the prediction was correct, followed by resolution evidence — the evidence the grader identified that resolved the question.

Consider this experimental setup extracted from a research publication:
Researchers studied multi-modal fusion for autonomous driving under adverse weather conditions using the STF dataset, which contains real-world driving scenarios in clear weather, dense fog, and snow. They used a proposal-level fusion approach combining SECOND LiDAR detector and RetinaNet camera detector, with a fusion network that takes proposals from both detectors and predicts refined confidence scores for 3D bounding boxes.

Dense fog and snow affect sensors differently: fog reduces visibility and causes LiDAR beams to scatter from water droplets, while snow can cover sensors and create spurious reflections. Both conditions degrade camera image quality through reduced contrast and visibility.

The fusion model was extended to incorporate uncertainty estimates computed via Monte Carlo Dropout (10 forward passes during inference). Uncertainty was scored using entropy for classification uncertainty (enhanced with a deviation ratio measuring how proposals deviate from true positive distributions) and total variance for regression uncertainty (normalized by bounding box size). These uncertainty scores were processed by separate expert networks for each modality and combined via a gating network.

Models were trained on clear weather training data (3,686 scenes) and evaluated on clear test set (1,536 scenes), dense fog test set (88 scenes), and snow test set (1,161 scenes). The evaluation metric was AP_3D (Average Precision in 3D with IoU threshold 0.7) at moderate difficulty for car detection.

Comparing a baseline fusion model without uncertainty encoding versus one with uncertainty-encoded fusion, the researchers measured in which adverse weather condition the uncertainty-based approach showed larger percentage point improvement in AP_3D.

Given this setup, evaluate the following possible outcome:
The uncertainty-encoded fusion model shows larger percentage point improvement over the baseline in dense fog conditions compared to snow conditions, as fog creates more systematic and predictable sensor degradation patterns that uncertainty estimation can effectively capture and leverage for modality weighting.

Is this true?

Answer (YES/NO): YES